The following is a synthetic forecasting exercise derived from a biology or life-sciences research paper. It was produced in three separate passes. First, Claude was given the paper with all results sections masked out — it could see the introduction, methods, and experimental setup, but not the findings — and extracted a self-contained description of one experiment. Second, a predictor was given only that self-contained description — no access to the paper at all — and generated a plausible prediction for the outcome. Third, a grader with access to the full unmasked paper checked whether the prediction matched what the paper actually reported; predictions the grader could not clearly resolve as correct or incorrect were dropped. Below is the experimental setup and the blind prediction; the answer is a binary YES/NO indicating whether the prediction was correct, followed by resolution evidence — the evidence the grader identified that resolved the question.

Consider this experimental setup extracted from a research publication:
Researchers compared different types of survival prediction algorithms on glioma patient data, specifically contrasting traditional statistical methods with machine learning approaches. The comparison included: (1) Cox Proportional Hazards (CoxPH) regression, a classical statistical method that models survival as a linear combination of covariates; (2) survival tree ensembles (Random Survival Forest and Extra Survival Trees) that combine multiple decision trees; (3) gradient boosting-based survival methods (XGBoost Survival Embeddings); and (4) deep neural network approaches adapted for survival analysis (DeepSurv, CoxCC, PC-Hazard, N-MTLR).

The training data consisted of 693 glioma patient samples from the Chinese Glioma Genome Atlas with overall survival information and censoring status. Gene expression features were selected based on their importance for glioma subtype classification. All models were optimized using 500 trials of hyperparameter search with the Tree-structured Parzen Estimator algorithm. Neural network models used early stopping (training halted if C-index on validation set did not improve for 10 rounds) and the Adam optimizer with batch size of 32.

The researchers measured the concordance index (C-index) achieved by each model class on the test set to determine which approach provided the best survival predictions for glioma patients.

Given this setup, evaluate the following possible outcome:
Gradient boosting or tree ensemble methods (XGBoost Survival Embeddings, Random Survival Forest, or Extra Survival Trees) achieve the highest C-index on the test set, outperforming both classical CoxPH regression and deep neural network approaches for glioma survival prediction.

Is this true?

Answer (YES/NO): NO